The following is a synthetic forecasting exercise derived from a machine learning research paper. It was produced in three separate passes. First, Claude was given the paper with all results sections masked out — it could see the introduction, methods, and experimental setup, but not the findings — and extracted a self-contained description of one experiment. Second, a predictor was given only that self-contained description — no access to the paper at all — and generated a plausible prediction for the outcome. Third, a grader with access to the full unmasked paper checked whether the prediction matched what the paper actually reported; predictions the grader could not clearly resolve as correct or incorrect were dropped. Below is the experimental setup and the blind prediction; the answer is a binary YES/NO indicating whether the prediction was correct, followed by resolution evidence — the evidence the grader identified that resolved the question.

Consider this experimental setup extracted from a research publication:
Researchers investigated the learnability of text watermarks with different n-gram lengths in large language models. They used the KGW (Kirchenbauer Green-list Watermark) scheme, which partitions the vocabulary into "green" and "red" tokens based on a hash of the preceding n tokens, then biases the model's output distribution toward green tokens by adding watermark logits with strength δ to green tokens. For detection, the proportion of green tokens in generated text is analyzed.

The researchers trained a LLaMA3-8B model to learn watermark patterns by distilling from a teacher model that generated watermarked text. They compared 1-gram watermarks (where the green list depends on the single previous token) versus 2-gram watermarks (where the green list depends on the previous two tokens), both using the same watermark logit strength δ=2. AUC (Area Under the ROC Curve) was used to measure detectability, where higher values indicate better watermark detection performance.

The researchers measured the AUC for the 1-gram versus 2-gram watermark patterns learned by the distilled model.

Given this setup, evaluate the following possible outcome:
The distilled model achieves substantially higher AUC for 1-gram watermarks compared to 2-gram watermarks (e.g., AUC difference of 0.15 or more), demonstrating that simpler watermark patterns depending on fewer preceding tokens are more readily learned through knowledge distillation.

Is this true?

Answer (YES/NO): YES